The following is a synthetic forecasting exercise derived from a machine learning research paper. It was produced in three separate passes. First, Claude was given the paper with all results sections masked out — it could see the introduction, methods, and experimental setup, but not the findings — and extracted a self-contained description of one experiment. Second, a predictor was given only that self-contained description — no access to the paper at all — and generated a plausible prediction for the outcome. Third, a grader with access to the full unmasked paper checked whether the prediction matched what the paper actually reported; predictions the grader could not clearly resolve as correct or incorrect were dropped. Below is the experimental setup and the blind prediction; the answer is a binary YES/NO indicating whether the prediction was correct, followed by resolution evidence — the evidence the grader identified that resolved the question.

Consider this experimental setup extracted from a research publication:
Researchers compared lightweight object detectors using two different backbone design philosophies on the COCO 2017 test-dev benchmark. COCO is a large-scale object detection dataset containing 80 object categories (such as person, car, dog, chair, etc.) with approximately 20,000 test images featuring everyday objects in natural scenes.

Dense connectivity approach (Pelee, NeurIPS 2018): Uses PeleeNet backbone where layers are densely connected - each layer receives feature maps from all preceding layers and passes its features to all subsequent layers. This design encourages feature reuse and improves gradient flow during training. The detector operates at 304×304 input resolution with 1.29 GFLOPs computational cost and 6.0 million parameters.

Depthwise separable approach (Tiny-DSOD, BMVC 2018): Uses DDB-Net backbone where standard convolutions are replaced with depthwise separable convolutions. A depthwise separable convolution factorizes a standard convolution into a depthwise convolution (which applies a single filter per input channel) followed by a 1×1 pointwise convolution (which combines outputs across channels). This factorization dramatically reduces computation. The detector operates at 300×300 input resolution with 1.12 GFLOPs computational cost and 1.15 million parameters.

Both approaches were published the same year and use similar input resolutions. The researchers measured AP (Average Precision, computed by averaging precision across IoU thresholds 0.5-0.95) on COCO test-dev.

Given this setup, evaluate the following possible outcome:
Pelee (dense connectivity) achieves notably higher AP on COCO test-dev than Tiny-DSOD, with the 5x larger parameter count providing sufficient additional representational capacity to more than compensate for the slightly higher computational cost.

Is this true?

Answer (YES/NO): NO